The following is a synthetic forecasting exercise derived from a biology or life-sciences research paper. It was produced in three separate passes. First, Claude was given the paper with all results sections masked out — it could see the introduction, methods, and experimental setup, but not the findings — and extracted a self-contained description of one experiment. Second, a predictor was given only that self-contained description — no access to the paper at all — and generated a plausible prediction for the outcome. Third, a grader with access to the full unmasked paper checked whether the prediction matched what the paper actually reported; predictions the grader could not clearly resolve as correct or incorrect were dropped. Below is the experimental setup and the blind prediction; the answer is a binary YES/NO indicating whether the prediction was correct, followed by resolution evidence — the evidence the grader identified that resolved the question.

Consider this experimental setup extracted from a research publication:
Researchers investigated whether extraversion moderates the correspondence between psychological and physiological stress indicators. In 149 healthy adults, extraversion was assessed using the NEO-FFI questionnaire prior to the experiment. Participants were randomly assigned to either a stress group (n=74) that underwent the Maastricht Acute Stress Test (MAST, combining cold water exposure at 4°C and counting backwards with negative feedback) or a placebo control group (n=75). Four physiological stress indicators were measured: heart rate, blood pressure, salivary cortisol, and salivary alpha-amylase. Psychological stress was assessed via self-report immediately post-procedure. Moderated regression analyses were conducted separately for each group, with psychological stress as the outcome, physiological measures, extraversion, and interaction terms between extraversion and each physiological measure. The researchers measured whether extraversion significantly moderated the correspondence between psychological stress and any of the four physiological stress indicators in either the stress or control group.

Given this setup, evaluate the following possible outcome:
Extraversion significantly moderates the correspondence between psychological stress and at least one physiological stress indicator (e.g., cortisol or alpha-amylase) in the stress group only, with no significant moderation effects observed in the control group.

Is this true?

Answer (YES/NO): NO